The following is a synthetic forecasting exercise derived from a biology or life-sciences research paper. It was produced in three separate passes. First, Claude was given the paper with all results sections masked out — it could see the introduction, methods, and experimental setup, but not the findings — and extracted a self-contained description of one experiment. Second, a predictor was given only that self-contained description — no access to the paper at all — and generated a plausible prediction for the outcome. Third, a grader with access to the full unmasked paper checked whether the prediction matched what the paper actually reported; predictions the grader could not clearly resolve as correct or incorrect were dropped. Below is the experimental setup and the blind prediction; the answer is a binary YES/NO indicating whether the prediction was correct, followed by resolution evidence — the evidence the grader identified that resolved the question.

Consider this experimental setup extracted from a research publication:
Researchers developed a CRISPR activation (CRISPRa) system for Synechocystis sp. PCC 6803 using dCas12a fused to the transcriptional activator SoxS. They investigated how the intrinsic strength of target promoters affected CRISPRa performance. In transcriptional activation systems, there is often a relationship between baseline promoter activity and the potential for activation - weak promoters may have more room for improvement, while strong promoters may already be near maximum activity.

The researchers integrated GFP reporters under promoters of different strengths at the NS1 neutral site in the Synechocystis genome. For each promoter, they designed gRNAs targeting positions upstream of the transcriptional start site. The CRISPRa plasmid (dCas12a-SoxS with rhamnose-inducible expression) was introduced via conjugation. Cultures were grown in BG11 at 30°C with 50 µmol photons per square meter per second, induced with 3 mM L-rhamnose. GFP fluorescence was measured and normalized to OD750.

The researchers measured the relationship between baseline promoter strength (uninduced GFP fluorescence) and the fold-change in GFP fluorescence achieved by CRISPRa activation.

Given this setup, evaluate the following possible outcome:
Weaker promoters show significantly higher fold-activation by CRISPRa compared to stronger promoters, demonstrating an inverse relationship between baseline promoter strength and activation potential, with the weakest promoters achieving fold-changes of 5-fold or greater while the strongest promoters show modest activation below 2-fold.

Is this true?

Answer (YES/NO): NO